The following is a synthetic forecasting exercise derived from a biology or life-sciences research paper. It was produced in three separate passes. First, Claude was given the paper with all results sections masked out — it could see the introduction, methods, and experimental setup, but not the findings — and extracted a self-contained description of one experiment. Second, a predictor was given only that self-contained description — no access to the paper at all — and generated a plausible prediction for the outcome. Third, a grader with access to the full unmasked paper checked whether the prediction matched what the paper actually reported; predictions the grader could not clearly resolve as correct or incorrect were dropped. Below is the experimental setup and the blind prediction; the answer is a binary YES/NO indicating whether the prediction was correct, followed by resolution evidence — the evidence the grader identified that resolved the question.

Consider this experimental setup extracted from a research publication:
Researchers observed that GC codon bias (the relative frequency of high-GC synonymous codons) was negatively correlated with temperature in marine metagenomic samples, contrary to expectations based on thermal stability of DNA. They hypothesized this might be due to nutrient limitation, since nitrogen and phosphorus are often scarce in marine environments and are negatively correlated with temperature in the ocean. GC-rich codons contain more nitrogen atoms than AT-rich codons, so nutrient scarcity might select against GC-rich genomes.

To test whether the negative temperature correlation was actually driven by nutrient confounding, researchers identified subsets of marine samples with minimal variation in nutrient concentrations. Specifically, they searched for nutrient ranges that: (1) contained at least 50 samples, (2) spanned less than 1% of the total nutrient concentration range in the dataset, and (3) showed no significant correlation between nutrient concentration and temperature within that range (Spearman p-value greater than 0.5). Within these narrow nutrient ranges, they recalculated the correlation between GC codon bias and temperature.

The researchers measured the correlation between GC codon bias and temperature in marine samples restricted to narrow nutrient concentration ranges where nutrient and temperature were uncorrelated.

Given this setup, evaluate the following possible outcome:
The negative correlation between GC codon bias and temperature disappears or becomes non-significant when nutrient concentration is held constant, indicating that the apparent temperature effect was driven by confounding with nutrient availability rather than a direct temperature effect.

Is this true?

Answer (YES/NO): YES